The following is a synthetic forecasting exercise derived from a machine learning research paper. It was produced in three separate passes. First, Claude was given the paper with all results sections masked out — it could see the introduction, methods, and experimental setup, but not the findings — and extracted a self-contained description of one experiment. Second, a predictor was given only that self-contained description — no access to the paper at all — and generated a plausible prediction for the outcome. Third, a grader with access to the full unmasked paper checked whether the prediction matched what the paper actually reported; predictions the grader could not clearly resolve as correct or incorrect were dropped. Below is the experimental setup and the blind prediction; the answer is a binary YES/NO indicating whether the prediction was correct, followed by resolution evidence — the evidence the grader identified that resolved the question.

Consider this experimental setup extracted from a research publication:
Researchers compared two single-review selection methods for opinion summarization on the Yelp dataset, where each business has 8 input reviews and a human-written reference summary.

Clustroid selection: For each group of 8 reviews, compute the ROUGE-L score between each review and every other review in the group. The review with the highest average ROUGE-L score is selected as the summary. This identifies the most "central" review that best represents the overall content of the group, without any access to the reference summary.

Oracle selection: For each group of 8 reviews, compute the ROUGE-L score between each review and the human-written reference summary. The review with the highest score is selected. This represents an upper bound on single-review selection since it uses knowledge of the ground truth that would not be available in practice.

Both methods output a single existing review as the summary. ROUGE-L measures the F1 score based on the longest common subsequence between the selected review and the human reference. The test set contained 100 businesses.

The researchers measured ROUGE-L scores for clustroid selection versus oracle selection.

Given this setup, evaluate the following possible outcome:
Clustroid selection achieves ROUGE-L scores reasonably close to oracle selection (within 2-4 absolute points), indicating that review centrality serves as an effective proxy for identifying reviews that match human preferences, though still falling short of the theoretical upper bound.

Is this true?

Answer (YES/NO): YES